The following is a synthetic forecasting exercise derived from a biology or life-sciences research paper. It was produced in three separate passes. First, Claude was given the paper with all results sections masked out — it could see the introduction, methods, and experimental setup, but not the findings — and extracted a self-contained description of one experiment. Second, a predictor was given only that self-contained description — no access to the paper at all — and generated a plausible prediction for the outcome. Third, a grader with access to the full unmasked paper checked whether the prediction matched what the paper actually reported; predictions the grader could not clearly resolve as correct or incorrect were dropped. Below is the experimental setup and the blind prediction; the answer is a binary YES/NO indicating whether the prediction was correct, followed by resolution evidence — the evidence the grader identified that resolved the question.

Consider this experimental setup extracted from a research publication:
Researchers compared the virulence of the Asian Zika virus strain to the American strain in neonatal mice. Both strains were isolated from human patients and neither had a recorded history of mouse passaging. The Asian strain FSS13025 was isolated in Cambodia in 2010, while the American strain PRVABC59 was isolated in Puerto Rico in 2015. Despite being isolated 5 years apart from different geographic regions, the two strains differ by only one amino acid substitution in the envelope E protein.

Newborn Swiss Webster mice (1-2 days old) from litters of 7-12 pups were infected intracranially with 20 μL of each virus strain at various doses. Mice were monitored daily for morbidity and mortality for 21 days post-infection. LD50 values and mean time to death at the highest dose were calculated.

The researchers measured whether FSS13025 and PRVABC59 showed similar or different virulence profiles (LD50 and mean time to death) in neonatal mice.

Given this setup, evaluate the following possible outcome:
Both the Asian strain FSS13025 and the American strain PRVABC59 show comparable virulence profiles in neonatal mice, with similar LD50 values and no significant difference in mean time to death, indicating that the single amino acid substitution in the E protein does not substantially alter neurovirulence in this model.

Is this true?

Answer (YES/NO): NO